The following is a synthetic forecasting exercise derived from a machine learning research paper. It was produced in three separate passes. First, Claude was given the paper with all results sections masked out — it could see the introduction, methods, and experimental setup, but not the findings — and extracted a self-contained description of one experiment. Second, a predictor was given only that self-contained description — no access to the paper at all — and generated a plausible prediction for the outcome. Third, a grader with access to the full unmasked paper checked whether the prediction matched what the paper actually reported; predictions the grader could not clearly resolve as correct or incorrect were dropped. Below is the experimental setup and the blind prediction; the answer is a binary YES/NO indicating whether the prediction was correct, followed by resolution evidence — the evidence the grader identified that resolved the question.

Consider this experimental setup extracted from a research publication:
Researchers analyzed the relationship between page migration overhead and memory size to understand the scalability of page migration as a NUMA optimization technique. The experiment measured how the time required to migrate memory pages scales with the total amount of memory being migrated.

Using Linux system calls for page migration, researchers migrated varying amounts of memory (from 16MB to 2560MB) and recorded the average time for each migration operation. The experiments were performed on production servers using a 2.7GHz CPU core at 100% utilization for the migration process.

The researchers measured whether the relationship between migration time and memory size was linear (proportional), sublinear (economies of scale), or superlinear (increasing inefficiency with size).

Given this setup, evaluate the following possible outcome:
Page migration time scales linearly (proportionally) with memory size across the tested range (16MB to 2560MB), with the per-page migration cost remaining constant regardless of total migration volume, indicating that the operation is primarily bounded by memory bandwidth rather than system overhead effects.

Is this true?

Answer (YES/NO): YES